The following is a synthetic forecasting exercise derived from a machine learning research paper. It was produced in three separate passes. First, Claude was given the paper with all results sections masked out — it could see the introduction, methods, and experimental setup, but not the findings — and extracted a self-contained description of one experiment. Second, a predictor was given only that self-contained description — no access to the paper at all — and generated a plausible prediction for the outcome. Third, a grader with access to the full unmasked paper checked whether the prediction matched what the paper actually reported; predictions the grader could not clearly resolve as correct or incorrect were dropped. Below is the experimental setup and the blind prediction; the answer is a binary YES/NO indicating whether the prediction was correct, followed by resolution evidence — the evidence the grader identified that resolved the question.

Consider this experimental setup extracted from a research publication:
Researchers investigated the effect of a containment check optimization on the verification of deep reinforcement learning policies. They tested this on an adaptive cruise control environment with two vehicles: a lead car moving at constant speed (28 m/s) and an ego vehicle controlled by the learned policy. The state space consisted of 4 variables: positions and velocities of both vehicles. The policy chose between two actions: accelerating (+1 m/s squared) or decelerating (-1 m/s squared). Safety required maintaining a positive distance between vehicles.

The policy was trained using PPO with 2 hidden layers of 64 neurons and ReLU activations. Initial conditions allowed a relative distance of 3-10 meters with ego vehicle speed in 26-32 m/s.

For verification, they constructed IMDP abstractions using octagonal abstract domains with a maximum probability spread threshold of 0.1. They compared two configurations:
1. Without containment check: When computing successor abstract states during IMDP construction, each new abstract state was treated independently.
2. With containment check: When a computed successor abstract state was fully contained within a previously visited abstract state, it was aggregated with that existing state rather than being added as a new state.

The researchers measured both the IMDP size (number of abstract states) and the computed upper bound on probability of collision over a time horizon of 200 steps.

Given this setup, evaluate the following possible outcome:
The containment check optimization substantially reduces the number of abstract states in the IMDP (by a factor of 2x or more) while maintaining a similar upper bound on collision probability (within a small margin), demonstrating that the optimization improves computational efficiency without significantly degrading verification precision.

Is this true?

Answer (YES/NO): NO